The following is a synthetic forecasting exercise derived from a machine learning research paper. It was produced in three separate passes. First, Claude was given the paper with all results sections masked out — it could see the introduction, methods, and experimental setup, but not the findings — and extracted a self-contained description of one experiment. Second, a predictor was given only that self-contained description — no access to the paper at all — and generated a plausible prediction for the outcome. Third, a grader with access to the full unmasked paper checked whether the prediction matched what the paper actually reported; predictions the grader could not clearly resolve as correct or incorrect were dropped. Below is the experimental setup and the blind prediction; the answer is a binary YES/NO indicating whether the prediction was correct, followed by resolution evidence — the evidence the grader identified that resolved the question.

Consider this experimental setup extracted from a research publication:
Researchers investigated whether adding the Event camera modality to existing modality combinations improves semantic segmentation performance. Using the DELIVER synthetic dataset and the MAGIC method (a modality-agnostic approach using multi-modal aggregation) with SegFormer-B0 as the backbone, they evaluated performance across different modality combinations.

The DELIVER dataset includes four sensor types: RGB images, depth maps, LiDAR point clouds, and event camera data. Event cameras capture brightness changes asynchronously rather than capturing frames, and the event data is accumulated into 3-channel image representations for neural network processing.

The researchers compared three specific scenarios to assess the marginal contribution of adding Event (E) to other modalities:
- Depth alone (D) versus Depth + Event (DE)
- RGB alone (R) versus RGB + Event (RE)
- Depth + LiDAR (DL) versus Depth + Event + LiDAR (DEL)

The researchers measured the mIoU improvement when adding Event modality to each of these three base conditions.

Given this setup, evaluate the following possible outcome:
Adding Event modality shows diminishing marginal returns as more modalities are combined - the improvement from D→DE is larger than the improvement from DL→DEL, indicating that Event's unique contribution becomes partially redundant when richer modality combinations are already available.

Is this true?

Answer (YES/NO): NO